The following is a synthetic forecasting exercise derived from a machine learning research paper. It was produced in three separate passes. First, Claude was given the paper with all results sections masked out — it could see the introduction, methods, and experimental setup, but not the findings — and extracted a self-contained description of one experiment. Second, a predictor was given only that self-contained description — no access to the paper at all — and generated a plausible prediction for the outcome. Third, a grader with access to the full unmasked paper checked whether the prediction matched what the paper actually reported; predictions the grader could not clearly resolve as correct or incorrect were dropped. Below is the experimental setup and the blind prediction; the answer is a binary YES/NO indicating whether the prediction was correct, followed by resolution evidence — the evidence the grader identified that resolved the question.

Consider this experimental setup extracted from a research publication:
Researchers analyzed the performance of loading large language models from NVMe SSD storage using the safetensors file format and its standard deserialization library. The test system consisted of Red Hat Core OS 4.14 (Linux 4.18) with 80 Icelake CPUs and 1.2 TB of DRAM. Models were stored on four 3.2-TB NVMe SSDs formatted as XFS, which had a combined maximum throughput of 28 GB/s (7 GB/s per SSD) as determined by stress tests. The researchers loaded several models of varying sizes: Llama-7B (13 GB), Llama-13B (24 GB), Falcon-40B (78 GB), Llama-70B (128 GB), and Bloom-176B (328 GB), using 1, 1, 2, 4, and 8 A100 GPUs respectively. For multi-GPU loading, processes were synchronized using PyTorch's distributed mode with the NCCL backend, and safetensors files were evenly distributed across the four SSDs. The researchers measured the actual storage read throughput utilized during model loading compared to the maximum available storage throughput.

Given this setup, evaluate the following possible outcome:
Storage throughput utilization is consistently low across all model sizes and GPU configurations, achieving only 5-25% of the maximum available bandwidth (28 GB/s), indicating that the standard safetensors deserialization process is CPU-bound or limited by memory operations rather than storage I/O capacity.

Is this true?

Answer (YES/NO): YES